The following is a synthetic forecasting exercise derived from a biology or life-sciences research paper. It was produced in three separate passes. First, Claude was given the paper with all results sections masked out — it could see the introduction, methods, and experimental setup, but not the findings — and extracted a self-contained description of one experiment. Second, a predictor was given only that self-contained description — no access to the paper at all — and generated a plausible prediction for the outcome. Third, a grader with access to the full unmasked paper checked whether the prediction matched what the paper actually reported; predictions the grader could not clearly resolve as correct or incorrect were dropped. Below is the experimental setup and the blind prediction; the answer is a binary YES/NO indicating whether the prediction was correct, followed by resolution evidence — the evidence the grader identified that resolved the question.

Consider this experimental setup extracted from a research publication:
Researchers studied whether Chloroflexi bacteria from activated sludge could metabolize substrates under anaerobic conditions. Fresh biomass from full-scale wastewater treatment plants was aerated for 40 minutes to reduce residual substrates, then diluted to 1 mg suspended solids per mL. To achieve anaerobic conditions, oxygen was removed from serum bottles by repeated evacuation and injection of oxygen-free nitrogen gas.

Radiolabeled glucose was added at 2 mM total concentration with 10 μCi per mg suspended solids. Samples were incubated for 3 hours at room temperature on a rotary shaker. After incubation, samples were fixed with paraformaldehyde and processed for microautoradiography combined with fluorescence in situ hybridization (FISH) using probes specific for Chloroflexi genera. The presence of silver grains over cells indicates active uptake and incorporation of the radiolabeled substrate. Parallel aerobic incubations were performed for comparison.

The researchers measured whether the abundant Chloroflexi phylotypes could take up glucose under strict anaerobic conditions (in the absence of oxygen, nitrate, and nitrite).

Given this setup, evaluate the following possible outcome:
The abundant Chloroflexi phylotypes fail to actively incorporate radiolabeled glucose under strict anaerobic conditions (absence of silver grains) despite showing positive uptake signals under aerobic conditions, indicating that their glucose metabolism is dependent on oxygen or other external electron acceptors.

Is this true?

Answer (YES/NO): NO